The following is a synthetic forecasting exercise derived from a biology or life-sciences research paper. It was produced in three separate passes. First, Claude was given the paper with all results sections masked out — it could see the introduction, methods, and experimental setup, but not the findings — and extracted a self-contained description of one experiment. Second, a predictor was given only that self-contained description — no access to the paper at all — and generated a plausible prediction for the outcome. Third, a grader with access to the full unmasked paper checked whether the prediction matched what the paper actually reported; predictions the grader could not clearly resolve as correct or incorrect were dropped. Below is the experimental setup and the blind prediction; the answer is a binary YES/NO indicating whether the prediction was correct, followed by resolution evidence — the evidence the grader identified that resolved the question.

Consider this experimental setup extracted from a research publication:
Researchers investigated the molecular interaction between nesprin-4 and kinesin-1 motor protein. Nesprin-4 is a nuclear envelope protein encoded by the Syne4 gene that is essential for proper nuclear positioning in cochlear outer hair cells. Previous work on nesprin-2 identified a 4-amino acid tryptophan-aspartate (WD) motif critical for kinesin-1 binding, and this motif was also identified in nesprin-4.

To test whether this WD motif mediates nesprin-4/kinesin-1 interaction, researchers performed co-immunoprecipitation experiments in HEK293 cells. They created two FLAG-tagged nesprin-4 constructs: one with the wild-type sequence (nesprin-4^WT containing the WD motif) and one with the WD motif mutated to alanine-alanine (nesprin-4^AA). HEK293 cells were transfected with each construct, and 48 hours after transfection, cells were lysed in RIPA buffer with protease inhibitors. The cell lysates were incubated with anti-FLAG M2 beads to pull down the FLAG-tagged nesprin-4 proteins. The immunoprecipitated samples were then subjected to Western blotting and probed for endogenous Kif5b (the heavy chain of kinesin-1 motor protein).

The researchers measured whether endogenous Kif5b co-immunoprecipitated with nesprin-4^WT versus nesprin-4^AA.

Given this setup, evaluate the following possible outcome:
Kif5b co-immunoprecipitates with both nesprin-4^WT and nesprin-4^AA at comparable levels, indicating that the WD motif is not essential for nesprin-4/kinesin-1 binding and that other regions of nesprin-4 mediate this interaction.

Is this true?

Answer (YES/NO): NO